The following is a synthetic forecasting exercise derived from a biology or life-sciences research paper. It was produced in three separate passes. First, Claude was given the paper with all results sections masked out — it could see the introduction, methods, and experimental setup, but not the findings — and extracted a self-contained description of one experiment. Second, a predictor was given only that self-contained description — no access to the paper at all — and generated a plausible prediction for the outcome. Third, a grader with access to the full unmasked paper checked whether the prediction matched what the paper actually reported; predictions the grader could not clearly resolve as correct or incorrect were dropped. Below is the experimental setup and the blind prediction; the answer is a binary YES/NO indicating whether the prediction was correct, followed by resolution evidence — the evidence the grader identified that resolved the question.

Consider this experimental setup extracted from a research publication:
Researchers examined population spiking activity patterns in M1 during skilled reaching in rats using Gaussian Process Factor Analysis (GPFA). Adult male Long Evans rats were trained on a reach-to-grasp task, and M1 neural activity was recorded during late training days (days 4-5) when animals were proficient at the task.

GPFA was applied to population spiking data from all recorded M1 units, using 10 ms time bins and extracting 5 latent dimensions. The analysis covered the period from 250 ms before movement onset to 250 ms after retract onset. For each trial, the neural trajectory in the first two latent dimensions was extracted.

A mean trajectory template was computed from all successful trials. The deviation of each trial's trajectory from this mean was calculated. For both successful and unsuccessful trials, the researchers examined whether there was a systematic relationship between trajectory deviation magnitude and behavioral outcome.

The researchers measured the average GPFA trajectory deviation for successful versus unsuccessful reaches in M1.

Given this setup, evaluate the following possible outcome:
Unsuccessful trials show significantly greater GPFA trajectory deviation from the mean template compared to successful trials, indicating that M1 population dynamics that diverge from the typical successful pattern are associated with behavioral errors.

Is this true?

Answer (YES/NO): YES